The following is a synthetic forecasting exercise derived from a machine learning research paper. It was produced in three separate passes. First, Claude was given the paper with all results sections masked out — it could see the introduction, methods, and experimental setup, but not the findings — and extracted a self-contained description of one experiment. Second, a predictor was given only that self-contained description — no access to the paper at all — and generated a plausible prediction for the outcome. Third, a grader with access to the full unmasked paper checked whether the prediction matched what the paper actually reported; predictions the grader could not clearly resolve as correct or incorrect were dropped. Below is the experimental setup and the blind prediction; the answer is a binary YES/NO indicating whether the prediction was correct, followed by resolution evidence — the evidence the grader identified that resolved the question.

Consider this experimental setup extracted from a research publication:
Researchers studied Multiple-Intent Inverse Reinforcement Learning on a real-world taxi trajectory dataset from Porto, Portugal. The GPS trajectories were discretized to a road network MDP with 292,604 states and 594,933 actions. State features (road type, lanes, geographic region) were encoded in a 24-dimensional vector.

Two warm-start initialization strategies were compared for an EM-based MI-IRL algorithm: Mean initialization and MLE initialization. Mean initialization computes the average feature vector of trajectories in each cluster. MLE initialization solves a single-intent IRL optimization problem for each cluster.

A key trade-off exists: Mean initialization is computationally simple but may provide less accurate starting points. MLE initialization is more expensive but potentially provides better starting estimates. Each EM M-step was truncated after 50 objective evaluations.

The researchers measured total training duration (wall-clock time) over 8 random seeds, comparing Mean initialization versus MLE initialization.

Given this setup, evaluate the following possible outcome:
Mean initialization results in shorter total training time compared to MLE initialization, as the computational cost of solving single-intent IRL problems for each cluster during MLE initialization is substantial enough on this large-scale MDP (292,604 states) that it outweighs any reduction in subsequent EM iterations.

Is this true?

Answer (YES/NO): NO